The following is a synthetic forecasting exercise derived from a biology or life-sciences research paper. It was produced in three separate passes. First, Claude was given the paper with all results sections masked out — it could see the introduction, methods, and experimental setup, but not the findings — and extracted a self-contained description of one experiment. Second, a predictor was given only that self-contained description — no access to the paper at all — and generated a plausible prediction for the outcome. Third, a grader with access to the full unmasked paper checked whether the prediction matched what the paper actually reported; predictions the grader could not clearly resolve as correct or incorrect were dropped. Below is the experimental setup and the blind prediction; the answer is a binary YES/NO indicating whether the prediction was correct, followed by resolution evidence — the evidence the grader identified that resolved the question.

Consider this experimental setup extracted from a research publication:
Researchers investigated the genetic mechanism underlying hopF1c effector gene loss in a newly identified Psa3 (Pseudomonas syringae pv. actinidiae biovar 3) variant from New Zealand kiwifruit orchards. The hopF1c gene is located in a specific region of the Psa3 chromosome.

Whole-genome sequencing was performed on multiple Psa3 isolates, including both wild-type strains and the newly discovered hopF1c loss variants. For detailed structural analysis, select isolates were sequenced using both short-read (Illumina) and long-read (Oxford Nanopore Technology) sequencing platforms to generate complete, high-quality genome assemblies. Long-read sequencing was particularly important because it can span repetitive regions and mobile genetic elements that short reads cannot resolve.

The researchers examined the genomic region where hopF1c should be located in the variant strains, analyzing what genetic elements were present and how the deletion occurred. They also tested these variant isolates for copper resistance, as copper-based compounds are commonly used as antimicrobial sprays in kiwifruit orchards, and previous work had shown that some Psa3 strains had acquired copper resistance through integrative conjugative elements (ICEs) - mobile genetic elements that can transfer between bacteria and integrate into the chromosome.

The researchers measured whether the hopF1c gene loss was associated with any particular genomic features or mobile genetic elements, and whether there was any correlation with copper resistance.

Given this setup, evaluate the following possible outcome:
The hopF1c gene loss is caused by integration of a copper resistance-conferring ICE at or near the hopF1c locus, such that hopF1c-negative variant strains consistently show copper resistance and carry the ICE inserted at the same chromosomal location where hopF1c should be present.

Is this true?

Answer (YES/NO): NO